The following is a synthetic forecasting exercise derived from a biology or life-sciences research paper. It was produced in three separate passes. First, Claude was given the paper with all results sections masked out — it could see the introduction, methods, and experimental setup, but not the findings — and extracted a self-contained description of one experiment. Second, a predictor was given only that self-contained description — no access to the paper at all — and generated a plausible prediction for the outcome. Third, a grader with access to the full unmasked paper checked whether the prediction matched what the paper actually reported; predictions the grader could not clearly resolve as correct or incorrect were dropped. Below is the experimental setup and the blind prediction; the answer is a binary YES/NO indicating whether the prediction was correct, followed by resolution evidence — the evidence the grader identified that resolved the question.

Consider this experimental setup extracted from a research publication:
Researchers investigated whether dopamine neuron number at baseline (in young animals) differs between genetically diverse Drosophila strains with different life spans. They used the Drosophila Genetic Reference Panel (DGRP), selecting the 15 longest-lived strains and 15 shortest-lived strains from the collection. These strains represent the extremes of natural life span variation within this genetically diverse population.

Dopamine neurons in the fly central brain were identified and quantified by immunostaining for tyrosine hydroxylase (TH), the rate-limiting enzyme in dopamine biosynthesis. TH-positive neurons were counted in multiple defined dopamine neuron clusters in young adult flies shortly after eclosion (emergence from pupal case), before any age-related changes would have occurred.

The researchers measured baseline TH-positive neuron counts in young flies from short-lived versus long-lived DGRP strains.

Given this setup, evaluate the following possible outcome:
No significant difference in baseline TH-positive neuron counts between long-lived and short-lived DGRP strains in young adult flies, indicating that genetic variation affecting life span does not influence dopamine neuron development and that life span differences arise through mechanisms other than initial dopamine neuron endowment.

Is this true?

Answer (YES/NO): YES